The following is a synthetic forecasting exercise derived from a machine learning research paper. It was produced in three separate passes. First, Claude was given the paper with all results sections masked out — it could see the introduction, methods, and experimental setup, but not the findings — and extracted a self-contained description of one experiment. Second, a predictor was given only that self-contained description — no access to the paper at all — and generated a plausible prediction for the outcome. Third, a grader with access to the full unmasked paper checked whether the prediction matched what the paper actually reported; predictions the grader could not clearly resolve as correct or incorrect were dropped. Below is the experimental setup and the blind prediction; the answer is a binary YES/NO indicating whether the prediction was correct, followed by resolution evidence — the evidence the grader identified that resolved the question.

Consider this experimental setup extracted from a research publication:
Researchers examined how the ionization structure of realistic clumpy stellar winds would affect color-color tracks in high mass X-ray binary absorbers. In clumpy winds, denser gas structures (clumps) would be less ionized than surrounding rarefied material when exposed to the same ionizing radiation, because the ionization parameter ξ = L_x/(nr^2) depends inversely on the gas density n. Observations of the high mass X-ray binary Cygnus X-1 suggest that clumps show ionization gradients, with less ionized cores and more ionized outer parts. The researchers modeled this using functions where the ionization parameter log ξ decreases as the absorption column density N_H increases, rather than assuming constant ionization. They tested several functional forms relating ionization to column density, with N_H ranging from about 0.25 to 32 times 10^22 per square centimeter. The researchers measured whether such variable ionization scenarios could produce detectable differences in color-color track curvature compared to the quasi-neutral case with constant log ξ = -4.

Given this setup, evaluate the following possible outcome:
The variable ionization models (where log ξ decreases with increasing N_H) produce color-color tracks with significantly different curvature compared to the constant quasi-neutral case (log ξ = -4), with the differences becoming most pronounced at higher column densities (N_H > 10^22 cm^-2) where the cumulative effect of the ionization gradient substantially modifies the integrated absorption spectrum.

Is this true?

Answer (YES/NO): NO